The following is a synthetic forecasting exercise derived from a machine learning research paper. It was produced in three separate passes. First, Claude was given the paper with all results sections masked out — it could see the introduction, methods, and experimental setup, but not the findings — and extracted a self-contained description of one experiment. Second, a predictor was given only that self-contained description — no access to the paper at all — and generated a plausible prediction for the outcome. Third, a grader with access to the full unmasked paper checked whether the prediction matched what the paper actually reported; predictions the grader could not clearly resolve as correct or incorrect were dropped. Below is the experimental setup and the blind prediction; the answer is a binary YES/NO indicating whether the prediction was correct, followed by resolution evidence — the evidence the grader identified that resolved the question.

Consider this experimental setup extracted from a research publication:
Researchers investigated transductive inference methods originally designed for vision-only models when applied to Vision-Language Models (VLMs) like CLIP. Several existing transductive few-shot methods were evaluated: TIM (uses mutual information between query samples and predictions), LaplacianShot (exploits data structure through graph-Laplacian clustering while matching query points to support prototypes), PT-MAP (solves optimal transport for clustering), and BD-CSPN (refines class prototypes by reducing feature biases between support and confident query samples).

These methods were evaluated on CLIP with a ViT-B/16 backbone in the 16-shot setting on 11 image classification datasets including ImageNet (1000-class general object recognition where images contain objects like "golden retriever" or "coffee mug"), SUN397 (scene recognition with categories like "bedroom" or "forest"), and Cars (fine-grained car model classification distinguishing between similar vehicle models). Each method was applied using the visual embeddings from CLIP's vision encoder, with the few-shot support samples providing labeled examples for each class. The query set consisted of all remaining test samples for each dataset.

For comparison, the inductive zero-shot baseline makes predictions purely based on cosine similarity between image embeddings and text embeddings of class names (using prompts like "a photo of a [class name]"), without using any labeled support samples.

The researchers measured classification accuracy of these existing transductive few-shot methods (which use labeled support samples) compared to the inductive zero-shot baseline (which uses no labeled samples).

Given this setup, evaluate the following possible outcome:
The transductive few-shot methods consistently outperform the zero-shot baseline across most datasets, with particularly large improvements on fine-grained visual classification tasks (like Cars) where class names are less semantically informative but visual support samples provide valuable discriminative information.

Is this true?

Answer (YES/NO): NO